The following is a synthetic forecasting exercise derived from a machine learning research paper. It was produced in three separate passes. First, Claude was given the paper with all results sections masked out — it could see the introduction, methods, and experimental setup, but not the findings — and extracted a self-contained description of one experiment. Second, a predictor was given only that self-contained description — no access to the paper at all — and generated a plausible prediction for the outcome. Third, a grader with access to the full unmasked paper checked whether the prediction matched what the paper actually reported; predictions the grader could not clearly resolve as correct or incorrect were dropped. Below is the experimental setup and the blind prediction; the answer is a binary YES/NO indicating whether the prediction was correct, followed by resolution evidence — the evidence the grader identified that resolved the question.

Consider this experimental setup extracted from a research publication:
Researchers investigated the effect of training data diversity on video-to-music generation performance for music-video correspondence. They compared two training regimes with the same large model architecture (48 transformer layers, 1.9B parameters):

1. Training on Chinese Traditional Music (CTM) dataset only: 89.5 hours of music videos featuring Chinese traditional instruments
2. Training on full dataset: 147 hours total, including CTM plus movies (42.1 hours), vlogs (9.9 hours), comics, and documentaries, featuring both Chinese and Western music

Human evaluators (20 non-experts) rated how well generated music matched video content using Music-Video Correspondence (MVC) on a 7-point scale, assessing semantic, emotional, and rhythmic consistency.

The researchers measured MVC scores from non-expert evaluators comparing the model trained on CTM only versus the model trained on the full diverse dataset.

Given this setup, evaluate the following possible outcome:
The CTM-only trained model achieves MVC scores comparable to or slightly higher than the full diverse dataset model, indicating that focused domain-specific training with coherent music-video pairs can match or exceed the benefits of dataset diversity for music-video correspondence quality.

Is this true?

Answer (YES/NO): NO